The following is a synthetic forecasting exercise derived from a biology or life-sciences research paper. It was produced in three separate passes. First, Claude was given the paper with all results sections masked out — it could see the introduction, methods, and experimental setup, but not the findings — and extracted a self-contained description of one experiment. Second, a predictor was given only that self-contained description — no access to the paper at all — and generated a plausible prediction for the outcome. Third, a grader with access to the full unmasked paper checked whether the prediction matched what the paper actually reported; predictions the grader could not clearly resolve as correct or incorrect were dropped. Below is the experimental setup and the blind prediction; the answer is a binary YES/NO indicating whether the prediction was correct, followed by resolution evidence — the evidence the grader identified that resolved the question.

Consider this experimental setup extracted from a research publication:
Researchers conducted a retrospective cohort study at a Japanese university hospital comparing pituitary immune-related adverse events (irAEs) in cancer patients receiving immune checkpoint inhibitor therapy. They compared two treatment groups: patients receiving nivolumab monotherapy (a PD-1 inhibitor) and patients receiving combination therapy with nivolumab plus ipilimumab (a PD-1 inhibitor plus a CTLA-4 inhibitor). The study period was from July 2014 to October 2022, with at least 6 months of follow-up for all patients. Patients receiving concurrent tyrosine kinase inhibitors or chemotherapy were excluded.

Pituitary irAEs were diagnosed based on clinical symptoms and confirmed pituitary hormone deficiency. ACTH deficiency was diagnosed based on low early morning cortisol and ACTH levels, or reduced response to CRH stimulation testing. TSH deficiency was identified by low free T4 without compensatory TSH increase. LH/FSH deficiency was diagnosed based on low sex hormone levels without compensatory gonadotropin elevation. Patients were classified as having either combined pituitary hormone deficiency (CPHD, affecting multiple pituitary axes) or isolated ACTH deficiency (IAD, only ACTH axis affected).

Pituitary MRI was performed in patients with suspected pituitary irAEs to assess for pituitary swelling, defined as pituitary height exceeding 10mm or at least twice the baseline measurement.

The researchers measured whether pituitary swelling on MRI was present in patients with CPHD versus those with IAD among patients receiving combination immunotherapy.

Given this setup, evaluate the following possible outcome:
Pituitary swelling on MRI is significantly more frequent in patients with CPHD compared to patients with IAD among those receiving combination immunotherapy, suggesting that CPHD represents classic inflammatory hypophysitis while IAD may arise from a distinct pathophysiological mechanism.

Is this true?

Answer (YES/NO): YES